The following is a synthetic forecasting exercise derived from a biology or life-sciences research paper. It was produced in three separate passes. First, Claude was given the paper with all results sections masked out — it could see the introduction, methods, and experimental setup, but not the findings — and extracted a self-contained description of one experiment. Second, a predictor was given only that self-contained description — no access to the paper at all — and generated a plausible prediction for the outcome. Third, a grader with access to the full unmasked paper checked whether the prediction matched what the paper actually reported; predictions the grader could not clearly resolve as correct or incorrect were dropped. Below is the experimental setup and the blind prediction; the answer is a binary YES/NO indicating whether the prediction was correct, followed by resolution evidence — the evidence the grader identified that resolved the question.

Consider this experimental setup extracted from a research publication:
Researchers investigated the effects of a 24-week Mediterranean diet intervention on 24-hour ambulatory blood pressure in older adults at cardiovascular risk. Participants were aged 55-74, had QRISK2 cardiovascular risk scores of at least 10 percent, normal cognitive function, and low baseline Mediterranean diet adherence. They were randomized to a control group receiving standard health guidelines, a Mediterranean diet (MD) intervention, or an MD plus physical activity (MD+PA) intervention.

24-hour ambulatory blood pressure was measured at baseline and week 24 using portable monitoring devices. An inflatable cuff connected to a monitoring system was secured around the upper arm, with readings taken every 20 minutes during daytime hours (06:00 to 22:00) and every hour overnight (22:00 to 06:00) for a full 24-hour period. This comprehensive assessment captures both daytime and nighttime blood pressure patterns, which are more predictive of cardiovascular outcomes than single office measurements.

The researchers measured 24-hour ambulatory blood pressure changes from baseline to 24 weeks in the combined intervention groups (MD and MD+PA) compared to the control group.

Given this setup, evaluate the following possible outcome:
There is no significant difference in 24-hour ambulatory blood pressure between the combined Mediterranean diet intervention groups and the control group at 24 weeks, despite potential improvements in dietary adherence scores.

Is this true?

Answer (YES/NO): YES